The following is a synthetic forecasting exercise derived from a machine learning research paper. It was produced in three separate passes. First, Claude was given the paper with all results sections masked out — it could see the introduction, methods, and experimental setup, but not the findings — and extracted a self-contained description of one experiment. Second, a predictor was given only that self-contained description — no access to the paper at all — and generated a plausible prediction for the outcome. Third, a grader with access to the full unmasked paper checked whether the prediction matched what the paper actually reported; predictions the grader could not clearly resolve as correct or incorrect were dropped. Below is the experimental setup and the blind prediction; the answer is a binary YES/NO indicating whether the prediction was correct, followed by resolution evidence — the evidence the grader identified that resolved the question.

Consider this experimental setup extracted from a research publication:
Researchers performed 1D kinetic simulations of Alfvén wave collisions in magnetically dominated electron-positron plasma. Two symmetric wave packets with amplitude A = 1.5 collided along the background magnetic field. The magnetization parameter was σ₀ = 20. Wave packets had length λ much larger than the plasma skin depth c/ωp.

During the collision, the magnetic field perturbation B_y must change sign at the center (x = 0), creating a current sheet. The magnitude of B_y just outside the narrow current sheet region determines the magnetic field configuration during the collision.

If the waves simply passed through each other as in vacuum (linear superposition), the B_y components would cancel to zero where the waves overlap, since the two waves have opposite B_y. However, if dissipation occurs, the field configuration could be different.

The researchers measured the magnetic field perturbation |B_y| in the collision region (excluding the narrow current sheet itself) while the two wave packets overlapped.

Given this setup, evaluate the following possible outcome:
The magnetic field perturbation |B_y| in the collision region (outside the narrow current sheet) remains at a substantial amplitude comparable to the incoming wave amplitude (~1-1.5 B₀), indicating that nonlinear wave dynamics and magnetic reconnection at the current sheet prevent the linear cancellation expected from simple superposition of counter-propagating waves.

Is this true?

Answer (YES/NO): NO